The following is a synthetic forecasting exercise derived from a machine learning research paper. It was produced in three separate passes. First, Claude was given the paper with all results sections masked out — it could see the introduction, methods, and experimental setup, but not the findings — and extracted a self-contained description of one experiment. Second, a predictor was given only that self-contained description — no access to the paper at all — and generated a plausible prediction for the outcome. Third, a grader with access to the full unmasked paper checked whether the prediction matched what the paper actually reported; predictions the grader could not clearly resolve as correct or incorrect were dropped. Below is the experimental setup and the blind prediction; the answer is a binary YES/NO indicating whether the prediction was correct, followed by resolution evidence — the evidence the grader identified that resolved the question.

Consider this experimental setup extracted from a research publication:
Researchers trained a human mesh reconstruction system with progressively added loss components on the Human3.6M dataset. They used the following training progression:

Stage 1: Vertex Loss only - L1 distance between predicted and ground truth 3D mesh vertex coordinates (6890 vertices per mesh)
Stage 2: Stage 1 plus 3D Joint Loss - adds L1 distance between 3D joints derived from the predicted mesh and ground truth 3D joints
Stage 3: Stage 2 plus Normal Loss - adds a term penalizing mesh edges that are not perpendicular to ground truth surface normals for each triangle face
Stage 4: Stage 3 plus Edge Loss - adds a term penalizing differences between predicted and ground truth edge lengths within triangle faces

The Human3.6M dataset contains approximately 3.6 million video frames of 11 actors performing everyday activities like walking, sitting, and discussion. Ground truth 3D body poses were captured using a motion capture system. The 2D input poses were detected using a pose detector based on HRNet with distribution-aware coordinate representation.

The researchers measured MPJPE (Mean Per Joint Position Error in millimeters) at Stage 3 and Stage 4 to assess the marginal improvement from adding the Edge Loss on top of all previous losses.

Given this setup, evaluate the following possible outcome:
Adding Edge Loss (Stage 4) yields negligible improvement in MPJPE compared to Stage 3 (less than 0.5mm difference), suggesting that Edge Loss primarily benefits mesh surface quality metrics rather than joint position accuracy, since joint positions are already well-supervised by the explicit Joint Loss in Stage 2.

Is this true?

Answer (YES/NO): NO